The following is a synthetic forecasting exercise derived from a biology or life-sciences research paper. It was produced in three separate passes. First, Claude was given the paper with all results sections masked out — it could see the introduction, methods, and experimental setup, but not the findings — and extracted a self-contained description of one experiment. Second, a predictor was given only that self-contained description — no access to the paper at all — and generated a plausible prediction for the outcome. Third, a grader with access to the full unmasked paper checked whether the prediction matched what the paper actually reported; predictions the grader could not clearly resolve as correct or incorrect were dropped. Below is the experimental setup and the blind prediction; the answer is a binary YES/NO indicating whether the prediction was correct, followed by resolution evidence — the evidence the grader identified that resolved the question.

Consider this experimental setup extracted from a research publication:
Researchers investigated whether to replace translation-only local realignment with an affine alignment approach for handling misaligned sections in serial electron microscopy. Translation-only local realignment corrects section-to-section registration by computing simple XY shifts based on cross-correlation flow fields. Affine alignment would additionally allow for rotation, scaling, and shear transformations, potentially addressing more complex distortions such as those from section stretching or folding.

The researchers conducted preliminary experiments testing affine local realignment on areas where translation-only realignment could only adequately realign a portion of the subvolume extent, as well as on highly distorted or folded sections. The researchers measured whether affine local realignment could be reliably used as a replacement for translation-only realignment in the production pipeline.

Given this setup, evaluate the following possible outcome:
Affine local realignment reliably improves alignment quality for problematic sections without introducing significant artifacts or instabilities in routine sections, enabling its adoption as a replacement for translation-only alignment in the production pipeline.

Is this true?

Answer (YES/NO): NO